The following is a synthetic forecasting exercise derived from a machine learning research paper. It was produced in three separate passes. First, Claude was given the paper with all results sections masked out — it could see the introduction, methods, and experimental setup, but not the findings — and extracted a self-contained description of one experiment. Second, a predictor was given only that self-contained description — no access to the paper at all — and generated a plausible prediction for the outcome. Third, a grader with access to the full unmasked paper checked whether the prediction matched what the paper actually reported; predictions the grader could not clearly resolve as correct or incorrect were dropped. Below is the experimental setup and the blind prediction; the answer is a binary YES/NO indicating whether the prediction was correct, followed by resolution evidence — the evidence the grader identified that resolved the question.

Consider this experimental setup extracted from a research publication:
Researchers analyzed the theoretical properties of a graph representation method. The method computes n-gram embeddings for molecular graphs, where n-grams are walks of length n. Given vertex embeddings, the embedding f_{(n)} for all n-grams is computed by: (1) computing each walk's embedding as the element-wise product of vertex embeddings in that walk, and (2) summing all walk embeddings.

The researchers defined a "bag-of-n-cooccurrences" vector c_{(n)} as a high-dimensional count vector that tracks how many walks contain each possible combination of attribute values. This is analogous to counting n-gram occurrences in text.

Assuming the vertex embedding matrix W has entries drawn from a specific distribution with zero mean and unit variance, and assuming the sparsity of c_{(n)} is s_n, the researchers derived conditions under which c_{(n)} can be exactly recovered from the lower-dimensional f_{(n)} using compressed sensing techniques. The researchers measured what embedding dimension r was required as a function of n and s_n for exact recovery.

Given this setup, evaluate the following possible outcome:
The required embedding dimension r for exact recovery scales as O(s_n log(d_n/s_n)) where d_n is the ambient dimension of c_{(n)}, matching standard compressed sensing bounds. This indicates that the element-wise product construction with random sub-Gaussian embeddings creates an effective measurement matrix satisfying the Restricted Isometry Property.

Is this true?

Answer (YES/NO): NO